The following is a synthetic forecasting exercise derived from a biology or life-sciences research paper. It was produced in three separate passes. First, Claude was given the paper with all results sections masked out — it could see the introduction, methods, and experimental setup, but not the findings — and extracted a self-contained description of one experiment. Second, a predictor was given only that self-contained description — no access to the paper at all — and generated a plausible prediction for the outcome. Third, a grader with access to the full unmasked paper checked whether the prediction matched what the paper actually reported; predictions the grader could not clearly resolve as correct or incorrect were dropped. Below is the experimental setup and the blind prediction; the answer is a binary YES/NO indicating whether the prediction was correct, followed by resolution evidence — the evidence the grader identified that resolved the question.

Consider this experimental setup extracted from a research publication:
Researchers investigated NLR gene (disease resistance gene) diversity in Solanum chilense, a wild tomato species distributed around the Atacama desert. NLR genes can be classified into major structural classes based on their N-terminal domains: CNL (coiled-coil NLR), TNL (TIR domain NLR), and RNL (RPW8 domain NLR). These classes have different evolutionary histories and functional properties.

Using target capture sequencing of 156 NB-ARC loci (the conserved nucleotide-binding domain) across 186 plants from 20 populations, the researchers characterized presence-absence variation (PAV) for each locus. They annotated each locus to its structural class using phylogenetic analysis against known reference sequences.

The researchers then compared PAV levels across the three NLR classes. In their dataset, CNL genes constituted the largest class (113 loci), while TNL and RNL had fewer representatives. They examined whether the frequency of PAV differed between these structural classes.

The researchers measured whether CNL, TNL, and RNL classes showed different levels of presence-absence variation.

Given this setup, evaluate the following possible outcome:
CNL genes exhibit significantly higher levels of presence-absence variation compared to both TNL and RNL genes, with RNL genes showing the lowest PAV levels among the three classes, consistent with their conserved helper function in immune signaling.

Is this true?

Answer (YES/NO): NO